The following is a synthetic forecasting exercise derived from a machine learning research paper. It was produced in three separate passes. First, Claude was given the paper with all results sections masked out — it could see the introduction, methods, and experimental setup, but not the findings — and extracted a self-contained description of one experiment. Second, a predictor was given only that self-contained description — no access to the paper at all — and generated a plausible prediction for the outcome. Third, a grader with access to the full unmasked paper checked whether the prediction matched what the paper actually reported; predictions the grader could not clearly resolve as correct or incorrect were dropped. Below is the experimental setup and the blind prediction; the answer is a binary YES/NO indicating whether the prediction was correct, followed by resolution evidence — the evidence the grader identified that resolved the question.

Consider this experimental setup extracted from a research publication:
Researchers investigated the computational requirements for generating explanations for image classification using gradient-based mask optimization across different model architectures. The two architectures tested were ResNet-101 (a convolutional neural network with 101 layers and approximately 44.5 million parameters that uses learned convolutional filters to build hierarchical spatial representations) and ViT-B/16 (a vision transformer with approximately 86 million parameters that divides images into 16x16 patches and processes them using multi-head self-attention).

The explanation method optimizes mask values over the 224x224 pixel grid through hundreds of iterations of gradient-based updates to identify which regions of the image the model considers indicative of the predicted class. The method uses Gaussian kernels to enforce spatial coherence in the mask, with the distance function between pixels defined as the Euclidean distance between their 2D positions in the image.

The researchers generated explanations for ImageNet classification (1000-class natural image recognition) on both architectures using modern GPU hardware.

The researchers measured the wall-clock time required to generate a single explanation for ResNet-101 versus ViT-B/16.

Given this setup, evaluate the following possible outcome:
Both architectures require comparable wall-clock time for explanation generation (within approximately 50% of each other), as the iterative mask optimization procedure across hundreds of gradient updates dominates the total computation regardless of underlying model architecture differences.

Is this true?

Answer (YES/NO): YES